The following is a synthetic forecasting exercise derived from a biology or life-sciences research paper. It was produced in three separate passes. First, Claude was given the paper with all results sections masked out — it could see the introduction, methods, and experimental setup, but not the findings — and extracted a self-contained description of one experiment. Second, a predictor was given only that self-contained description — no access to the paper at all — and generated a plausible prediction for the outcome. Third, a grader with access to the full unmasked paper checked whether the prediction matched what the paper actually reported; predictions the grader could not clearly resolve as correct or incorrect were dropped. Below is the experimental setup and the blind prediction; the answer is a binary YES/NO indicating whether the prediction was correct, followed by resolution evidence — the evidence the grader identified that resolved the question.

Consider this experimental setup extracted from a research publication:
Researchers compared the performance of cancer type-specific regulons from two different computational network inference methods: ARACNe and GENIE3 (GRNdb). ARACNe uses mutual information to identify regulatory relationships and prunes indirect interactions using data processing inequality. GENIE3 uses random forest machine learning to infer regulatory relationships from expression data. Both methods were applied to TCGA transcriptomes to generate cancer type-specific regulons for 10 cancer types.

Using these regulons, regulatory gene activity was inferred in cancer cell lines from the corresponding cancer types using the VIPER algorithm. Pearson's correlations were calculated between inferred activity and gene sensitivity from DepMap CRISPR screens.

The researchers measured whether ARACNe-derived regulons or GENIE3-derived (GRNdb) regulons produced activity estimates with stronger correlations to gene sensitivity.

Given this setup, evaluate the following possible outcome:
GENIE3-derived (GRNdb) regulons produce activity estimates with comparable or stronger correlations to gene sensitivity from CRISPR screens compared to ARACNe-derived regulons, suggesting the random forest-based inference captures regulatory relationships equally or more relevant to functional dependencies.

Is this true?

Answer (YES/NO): YES